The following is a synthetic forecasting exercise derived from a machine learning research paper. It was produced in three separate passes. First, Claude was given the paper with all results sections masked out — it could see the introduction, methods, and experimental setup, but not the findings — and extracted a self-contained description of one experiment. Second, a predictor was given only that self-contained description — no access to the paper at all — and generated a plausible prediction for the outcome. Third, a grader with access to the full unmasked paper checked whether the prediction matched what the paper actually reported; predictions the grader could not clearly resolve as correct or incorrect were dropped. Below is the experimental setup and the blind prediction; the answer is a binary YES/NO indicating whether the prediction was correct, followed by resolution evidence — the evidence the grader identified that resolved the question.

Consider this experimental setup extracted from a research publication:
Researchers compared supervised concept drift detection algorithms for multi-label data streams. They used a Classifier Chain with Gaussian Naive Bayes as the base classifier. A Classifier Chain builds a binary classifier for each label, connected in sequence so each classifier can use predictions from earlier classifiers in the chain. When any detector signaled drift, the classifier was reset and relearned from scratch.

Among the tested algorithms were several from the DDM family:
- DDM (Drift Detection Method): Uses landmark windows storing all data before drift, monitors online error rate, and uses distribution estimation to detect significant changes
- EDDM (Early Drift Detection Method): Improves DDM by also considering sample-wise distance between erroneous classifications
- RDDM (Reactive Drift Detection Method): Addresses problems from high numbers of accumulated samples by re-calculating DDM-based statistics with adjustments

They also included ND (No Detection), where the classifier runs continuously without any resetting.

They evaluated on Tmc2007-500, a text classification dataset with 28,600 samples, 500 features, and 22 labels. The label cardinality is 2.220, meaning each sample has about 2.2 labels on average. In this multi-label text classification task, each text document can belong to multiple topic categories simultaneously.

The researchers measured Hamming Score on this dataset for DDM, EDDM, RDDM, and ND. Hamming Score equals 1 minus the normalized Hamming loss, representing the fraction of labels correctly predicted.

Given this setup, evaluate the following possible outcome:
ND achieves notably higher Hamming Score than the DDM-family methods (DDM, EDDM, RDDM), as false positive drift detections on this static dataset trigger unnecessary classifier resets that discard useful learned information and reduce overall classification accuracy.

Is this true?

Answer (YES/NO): NO